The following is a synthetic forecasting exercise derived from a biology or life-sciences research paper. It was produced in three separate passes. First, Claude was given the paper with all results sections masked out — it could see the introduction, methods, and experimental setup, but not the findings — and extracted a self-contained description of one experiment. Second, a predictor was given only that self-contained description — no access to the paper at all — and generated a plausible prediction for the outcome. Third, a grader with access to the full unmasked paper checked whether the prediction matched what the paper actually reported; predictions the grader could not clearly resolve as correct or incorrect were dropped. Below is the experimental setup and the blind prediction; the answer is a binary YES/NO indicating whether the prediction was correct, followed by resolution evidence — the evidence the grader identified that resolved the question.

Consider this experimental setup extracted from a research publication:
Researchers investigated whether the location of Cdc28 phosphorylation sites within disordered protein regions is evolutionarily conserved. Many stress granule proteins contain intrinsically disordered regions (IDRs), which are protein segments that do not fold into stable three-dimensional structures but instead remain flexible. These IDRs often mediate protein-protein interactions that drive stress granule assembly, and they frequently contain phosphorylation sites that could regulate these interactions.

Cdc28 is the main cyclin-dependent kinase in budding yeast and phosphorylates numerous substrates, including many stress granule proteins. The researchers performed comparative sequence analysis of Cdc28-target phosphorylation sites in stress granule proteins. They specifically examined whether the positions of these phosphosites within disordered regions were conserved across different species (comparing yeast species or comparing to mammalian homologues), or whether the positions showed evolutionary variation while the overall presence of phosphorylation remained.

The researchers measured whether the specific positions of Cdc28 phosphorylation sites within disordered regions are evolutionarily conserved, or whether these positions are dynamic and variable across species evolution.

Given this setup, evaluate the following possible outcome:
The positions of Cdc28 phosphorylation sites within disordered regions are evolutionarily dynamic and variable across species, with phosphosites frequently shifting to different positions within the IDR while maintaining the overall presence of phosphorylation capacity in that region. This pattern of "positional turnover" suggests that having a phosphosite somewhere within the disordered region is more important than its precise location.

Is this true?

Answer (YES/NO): YES